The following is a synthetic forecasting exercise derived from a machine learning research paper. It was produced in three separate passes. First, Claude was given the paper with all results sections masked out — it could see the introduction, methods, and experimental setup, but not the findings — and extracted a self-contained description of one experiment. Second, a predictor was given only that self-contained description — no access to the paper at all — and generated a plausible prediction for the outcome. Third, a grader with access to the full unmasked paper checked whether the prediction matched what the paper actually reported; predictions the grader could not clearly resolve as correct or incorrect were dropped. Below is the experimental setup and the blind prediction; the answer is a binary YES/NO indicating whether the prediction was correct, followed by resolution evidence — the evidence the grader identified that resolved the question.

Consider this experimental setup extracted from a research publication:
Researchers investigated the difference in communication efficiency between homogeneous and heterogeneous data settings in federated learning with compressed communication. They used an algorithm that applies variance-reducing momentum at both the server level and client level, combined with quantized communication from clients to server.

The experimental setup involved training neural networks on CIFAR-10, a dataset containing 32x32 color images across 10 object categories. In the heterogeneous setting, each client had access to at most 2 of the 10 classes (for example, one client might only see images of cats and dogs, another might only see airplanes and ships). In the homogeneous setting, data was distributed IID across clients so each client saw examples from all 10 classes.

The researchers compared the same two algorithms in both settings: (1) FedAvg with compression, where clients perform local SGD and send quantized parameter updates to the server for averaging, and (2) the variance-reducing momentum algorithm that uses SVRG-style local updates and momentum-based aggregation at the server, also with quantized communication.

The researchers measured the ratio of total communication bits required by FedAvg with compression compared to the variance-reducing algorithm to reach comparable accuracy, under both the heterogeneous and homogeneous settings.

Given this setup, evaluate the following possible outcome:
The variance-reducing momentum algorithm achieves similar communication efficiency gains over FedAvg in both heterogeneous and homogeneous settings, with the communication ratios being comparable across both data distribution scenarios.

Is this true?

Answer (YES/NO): NO